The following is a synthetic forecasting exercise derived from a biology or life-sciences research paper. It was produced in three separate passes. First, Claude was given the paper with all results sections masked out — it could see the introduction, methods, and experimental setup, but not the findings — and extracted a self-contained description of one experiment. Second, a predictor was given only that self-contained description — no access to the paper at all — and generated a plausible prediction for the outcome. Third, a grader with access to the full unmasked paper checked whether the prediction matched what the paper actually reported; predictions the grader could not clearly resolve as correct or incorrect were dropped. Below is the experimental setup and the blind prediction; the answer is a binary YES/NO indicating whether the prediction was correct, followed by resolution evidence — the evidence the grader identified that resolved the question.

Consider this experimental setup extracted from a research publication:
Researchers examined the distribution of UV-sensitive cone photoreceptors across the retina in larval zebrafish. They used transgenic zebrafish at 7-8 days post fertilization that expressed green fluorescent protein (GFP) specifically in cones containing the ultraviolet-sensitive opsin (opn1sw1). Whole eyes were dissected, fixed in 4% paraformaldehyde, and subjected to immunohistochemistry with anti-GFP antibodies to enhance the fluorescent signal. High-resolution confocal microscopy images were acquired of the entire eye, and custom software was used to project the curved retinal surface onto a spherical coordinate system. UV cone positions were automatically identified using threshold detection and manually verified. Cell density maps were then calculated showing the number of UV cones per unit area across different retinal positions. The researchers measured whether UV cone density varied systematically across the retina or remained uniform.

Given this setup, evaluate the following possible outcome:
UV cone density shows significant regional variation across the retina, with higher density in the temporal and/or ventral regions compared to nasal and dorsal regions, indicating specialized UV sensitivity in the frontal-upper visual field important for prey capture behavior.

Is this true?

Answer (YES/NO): YES